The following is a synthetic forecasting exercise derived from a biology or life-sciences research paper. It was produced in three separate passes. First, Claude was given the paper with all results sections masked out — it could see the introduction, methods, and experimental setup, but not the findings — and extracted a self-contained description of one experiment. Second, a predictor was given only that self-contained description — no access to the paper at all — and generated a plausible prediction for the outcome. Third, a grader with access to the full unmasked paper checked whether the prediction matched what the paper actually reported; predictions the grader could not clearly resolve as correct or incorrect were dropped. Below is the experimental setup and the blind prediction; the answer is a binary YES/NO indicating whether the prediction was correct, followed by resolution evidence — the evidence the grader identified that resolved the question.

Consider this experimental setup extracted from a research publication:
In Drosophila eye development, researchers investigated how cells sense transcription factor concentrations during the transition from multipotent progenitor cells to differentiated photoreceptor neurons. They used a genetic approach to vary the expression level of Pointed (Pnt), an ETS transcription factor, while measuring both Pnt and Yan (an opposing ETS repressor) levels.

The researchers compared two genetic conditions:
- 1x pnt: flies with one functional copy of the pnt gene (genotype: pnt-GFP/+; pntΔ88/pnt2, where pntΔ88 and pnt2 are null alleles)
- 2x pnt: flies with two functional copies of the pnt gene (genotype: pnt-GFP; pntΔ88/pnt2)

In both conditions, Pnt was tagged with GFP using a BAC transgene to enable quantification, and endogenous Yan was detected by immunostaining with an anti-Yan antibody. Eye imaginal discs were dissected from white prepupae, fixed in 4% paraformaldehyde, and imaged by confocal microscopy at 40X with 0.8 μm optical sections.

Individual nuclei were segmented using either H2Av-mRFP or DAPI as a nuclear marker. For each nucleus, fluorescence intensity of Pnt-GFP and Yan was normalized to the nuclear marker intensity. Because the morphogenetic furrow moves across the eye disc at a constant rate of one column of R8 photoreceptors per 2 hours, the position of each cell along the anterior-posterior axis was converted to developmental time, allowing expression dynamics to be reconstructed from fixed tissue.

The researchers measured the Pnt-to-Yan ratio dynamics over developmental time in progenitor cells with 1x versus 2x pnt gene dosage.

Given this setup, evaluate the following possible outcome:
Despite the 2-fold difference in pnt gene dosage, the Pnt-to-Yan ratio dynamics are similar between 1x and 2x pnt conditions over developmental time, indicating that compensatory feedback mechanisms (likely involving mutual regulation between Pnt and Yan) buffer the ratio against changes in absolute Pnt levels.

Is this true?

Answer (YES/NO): YES